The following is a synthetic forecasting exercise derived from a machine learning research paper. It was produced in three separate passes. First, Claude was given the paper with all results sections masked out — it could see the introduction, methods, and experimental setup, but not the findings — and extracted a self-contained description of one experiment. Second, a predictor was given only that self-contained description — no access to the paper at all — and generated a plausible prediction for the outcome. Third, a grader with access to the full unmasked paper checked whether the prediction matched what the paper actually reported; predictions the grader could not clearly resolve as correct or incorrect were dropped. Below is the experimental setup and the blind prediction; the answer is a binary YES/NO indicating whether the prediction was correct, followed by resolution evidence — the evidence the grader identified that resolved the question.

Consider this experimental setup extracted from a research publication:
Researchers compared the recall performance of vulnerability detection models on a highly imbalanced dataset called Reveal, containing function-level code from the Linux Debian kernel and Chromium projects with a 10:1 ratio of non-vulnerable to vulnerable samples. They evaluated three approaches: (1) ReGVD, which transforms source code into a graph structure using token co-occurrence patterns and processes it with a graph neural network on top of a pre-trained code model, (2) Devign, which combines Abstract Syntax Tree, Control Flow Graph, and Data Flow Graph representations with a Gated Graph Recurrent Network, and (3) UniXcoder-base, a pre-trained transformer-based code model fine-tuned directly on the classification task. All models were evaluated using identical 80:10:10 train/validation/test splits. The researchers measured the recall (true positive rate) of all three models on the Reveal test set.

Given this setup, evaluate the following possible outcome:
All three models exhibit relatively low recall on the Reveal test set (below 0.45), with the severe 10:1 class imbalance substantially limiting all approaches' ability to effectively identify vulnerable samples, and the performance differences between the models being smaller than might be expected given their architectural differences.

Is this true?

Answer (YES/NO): NO